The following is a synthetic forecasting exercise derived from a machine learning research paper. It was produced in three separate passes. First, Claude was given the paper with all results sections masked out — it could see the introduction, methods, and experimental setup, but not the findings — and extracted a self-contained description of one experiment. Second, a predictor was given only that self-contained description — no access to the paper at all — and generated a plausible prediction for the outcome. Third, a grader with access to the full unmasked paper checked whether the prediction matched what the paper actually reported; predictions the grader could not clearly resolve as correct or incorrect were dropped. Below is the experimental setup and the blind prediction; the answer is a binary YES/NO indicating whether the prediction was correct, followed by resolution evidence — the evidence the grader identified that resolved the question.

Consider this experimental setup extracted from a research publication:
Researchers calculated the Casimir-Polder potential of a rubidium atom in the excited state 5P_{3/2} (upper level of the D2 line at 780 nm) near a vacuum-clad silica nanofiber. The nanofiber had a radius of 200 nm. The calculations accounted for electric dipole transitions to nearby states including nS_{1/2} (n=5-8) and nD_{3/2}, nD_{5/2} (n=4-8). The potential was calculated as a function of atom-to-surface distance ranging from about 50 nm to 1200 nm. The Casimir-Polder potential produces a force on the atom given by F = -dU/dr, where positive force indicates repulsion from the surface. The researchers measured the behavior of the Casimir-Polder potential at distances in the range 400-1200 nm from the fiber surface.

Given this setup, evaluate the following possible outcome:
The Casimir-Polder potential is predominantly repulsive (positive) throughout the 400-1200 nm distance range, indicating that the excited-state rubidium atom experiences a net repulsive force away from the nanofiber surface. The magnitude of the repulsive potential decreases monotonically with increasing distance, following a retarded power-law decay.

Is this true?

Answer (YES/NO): NO